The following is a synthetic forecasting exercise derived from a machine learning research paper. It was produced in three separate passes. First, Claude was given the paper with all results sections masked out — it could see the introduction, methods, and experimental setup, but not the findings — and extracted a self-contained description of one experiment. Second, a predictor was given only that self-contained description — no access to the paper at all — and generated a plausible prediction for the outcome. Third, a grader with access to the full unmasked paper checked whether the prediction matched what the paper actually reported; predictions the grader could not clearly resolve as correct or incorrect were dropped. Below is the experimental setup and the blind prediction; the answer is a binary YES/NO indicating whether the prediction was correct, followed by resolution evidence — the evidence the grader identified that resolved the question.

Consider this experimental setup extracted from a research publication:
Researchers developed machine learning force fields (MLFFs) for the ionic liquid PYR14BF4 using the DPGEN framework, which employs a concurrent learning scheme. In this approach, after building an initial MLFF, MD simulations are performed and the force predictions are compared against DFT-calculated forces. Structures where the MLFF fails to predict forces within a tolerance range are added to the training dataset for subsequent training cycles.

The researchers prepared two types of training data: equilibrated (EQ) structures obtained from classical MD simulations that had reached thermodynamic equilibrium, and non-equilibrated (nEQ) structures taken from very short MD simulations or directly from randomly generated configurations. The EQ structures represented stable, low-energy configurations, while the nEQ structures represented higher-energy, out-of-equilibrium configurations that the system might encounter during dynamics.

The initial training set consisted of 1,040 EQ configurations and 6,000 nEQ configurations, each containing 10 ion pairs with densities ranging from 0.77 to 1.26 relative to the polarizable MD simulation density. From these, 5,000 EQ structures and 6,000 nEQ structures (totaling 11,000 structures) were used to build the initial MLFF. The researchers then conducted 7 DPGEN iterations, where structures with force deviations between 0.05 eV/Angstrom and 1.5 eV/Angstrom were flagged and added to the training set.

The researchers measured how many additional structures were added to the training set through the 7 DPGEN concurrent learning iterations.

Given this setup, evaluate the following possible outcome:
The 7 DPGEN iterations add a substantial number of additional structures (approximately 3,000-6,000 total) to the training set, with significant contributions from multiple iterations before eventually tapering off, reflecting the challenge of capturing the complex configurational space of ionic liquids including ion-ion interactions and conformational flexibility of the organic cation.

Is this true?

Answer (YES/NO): NO